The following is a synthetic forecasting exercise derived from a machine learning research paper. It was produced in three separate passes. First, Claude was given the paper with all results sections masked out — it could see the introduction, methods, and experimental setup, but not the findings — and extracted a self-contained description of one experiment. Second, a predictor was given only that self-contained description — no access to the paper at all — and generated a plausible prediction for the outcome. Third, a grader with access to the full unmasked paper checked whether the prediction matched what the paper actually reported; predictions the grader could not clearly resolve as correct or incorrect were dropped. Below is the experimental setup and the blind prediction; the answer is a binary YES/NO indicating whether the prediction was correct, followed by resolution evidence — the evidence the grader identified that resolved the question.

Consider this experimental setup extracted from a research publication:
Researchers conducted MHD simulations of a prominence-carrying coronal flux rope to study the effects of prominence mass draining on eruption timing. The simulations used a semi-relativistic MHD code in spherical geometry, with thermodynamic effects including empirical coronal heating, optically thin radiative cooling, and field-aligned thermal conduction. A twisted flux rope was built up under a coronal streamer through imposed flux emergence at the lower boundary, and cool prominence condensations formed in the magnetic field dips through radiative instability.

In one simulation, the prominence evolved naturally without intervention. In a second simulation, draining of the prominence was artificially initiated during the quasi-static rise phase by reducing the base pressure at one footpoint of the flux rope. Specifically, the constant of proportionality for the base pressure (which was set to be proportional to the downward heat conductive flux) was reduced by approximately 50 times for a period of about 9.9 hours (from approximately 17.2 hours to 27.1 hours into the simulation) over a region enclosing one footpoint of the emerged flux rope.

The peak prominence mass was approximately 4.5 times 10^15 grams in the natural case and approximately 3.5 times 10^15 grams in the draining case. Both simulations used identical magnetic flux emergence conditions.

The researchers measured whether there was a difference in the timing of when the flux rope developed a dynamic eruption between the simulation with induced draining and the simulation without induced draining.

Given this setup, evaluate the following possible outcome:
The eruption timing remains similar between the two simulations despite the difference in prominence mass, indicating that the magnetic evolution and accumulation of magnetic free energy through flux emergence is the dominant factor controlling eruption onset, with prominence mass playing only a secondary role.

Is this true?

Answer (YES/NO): NO